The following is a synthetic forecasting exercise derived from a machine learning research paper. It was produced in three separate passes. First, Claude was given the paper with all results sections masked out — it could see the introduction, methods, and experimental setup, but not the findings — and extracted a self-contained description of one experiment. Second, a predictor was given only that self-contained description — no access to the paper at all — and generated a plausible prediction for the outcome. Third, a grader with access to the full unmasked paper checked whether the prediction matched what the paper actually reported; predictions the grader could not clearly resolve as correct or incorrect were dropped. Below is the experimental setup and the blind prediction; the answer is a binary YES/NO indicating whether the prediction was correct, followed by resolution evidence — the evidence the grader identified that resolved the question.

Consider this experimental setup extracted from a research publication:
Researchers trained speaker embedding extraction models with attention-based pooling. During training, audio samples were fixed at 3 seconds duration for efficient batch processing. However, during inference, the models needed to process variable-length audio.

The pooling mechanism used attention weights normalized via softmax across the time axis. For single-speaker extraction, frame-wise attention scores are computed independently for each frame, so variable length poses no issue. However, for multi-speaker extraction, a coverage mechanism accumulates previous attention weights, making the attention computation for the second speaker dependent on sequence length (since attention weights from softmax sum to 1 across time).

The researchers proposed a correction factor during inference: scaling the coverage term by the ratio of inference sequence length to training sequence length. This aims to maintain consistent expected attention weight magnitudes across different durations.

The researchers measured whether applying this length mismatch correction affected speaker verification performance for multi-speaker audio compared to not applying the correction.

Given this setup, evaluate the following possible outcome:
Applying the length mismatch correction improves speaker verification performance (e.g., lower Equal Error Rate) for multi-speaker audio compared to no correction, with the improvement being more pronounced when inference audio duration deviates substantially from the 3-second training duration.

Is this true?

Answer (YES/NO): YES